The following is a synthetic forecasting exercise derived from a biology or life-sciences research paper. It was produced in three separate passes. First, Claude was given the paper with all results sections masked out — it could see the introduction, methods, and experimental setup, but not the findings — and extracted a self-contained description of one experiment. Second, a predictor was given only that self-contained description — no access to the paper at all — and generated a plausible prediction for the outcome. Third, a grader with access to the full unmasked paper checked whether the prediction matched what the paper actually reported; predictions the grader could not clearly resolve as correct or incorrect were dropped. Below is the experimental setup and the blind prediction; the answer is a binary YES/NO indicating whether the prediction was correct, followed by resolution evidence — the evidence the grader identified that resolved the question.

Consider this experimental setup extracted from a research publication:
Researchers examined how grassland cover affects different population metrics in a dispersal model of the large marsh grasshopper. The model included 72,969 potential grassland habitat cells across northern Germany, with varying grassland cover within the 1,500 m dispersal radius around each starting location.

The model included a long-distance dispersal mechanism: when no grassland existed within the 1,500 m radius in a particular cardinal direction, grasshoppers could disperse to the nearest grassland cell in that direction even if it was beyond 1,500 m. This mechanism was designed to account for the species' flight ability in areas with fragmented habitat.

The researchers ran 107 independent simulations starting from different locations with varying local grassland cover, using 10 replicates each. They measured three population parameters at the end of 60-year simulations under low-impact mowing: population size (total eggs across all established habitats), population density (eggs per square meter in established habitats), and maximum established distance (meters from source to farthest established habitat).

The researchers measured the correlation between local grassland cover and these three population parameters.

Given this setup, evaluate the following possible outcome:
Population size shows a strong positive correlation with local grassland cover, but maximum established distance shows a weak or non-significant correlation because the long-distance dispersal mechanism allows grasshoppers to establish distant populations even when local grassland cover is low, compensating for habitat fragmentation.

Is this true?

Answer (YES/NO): NO